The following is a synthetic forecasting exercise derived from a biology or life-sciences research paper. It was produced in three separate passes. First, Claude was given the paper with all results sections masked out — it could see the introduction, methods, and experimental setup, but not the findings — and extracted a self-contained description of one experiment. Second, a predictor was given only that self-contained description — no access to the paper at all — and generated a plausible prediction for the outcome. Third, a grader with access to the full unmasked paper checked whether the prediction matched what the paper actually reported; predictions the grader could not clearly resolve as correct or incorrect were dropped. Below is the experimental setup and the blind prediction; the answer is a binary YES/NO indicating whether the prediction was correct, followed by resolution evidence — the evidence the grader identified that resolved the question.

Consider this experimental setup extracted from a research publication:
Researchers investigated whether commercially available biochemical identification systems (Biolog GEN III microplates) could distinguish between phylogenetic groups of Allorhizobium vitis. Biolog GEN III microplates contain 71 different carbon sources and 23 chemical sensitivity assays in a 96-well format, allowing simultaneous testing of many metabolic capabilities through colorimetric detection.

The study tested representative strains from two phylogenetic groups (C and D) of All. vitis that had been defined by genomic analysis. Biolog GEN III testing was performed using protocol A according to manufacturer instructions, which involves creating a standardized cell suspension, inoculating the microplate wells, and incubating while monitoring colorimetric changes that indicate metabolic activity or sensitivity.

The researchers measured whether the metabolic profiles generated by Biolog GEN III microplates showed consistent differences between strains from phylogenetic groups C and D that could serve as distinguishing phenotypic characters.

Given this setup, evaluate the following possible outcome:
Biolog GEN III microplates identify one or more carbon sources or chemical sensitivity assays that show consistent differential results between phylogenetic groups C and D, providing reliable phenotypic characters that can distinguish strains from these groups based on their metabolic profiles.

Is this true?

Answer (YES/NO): NO